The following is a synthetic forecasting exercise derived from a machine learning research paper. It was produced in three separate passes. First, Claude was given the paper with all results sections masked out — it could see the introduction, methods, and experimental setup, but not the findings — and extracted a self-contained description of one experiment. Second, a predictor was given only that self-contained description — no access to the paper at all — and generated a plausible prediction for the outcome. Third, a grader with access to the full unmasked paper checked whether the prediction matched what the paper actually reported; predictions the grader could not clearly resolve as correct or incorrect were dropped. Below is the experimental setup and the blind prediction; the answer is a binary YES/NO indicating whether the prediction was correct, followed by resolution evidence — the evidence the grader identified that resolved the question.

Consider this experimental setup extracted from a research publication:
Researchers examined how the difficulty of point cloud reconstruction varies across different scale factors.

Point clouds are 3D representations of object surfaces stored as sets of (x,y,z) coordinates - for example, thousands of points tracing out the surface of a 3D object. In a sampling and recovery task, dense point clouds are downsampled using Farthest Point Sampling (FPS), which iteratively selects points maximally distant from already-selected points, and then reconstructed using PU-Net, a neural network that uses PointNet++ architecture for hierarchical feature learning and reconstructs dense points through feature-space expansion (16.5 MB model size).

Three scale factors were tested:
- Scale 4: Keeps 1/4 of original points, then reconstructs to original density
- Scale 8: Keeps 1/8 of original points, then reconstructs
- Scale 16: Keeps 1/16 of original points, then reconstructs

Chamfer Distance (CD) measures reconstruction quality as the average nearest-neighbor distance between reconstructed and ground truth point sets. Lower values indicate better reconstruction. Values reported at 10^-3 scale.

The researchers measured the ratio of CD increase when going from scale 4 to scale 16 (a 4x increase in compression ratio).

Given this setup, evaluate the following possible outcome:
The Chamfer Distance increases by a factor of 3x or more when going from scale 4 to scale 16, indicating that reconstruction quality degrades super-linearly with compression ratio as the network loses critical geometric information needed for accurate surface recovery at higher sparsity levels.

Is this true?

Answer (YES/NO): NO